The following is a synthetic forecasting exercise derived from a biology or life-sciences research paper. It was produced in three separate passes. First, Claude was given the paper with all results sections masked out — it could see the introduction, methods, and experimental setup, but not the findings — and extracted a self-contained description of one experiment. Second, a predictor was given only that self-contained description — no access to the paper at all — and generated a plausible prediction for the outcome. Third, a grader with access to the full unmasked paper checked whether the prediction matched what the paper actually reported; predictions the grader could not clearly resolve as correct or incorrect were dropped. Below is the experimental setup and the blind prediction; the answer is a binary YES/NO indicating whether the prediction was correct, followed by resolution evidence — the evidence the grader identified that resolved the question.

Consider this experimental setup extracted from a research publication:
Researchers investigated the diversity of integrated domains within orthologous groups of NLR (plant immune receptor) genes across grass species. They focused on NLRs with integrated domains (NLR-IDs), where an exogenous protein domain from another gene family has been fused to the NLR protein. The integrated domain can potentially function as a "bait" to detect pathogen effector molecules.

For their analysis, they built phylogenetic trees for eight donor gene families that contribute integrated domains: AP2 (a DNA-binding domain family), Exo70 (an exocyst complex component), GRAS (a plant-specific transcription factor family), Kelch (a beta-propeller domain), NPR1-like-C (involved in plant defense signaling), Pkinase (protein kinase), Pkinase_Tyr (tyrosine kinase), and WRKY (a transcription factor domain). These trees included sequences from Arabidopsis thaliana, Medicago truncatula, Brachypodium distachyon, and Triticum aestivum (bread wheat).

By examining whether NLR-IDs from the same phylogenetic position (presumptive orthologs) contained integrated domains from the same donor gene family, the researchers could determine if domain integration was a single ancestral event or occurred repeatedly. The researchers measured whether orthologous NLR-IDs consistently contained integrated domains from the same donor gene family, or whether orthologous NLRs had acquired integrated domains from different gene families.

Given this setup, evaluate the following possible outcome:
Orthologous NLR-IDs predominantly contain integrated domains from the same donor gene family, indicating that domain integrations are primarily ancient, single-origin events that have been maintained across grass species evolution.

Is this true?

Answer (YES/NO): NO